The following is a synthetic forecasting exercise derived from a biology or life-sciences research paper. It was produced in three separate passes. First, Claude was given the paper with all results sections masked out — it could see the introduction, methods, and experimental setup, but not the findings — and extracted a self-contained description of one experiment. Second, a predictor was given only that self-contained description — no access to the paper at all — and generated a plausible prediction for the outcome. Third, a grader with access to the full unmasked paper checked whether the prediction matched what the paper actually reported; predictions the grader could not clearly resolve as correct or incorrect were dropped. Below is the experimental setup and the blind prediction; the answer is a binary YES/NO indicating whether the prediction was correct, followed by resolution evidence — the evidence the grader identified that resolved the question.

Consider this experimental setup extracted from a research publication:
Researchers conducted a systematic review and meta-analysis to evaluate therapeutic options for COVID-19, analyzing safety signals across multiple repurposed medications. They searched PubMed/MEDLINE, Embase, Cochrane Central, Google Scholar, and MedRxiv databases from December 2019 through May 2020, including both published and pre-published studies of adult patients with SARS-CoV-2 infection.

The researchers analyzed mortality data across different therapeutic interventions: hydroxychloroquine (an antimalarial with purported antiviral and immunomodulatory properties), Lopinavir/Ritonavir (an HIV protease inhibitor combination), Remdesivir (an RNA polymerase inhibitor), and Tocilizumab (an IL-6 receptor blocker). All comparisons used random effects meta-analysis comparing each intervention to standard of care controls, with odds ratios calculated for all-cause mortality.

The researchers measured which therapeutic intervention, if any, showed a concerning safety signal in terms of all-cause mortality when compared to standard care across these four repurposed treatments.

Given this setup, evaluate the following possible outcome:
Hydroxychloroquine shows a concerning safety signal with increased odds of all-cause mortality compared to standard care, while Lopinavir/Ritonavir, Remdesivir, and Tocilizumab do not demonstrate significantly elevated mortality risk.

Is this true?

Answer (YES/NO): YES